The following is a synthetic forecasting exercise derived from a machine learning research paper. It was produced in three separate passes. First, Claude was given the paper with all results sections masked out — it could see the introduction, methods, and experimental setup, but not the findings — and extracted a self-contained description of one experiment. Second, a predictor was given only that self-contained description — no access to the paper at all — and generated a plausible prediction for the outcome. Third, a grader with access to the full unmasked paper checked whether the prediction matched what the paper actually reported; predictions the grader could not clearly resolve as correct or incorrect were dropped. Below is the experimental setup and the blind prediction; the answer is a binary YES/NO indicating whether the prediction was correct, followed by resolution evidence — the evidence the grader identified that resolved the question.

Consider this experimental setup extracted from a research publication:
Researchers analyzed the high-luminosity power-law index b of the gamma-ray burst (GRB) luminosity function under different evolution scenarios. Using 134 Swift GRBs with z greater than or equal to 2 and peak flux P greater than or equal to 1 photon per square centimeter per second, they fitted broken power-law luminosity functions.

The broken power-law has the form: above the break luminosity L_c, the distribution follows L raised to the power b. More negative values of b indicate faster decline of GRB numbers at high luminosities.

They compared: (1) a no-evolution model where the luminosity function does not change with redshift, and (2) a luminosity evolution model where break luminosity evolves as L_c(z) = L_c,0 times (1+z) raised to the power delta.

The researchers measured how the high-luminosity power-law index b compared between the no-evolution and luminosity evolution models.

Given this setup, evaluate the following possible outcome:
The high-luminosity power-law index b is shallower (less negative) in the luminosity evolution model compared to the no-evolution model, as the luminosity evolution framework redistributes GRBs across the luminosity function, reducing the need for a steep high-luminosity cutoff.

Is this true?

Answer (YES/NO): YES